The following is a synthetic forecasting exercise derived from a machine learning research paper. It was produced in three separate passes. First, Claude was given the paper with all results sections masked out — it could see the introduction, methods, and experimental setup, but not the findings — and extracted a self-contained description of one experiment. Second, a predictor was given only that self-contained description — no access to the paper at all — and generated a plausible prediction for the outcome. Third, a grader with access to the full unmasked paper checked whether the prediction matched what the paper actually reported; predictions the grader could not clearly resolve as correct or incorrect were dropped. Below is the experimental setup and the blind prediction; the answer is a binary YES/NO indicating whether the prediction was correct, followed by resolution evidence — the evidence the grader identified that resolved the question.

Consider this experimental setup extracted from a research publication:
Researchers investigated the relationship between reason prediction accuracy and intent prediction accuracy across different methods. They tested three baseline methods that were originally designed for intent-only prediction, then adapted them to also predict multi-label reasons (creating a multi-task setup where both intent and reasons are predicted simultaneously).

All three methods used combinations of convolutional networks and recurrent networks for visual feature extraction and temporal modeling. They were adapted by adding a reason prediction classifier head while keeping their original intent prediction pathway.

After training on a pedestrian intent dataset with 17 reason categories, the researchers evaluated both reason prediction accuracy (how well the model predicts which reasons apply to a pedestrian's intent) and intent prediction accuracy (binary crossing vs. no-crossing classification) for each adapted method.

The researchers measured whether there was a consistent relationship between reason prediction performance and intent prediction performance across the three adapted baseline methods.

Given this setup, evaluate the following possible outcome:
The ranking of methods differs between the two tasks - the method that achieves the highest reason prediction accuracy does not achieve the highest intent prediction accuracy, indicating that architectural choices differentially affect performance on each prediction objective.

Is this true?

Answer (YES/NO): NO